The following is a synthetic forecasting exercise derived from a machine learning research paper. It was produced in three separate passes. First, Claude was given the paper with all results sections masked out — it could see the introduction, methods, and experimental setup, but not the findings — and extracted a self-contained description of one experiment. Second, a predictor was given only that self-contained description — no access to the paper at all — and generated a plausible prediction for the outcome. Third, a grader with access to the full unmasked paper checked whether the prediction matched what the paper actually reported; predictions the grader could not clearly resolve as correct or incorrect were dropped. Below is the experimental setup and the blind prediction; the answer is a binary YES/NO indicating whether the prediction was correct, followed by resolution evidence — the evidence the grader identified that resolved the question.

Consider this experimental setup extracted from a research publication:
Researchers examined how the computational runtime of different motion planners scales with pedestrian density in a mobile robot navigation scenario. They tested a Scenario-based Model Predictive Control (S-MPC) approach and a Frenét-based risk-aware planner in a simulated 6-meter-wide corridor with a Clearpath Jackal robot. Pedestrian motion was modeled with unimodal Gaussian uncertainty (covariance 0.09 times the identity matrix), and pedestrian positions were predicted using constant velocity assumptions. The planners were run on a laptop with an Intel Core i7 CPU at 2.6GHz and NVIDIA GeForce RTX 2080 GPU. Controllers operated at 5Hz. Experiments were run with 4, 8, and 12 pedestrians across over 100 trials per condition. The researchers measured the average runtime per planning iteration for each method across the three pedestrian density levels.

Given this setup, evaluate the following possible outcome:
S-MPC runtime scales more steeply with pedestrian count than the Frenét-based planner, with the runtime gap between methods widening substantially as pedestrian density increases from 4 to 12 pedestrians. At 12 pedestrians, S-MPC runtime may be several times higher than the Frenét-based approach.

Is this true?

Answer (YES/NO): NO